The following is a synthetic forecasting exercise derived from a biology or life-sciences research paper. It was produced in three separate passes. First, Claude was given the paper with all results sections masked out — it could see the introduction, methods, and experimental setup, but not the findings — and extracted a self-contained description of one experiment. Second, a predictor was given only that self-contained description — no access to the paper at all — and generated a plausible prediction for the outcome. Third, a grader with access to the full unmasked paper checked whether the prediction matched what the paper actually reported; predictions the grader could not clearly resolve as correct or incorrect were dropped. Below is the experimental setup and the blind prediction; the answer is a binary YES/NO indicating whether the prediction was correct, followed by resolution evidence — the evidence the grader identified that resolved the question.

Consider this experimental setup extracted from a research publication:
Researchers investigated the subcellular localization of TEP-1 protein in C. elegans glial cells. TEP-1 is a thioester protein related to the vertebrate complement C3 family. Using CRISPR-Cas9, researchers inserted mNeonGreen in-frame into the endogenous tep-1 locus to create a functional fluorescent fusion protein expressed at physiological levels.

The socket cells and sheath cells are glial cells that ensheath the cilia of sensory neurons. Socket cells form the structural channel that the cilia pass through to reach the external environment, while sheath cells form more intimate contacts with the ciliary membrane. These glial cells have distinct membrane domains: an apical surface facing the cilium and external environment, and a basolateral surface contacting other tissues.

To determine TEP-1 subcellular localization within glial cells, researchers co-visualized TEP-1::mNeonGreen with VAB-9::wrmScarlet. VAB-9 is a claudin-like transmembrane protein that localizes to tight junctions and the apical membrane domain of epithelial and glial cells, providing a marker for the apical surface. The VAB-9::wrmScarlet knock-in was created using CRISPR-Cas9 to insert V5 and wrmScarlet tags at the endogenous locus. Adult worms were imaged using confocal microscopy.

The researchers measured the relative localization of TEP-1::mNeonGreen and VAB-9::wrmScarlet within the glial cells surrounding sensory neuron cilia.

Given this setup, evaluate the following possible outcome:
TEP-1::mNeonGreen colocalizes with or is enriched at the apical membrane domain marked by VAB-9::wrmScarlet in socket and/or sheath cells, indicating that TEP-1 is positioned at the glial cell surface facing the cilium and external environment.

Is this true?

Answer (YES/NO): YES